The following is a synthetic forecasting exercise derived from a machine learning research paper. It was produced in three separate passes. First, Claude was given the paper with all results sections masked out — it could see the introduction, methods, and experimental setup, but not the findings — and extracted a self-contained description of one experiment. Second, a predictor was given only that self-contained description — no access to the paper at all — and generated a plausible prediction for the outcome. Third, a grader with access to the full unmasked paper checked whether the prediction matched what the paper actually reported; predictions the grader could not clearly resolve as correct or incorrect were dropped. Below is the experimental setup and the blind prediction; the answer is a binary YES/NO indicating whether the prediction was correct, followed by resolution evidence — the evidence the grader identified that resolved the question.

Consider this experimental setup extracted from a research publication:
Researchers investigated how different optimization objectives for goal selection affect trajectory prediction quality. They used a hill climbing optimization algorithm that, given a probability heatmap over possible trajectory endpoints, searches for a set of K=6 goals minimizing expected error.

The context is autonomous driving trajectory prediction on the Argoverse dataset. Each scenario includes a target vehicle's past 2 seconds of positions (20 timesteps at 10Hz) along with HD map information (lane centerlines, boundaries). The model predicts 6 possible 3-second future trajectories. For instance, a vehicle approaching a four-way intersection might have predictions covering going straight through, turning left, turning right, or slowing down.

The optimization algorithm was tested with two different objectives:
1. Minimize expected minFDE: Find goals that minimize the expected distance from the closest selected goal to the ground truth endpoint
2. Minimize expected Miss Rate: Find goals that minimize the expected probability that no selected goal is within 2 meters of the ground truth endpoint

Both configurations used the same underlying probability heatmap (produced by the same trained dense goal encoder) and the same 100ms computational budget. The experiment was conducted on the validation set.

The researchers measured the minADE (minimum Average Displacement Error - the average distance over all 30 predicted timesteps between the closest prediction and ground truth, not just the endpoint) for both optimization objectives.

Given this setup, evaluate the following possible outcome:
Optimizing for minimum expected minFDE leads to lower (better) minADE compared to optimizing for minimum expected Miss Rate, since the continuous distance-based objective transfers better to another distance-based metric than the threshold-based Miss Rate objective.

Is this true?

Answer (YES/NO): YES